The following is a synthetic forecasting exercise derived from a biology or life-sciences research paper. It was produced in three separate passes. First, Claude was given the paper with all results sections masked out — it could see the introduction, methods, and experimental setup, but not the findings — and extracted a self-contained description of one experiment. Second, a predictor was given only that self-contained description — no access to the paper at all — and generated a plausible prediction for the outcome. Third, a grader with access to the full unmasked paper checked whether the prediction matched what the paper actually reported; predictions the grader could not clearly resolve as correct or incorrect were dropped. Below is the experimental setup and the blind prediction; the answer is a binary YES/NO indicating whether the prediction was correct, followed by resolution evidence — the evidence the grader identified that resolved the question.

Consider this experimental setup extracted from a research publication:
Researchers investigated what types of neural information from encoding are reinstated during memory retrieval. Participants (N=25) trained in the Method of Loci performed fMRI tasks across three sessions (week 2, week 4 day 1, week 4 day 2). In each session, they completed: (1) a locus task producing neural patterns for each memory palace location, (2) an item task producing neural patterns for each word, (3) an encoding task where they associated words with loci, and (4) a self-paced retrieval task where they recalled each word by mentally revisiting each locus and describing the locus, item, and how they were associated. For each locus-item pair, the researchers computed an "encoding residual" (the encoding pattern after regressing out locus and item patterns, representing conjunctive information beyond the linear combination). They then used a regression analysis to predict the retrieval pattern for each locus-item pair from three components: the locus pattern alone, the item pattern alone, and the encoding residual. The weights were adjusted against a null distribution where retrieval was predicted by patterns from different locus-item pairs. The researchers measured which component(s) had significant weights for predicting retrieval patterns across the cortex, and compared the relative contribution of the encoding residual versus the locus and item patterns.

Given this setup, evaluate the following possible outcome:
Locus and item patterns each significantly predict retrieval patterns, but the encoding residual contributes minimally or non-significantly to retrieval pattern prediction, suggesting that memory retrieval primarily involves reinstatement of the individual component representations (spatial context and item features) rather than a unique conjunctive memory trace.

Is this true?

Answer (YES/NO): NO